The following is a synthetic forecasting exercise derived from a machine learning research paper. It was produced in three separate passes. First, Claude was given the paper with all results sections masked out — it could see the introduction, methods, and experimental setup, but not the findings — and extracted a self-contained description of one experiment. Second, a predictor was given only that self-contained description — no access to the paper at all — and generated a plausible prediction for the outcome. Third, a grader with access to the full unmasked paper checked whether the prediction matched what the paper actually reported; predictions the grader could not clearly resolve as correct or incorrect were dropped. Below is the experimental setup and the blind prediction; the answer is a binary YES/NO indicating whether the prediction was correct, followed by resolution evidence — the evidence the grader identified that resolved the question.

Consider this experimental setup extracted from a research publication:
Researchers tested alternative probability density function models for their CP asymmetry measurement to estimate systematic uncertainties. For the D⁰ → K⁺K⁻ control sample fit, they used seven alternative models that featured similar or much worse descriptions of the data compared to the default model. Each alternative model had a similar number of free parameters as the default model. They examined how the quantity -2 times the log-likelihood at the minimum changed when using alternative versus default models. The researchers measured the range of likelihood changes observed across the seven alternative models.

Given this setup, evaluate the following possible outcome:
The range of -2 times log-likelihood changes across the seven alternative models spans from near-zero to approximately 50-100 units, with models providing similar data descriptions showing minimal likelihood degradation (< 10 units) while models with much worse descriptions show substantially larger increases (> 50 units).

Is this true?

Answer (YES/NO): NO